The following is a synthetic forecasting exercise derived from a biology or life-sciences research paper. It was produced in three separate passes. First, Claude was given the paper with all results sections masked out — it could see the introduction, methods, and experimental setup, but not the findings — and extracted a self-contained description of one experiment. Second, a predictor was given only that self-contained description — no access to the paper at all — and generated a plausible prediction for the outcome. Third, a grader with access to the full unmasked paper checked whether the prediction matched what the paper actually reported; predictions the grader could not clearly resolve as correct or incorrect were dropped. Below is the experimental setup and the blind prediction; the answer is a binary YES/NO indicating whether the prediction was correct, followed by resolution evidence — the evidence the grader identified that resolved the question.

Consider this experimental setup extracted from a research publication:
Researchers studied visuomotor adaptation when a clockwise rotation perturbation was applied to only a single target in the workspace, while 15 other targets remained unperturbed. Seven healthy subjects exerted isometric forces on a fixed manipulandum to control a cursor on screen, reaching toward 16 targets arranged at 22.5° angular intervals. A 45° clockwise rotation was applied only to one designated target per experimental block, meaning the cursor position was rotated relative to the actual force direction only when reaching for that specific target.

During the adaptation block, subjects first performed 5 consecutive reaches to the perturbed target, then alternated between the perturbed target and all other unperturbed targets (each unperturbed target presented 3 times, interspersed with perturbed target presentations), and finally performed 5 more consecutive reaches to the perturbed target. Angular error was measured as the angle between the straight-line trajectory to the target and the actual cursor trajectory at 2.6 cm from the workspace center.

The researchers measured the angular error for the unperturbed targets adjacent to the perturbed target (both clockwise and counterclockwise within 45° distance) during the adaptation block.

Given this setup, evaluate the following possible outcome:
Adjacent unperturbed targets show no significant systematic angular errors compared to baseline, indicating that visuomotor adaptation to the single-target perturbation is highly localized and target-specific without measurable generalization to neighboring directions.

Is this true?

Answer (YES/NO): NO